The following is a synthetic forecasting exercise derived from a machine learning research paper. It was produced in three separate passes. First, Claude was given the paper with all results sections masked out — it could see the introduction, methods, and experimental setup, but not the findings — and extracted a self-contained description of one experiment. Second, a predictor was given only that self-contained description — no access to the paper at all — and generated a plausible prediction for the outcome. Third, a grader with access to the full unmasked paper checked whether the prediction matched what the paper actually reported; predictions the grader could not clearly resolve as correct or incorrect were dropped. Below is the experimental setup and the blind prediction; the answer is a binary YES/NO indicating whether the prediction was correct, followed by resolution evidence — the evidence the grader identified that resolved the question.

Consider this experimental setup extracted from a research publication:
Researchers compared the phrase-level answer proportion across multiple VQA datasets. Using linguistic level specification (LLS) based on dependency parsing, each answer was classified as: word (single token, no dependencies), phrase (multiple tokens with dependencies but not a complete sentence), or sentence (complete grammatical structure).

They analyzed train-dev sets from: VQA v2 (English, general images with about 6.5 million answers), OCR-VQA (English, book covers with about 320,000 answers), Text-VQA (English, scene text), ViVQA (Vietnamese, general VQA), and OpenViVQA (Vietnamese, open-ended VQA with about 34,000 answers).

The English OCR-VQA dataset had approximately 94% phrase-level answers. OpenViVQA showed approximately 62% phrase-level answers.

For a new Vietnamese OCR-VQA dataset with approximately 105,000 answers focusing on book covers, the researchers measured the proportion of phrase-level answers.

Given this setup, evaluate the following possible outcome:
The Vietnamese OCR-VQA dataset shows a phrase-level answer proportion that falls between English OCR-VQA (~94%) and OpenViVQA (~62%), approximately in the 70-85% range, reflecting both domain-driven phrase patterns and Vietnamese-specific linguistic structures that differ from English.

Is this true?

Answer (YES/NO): NO